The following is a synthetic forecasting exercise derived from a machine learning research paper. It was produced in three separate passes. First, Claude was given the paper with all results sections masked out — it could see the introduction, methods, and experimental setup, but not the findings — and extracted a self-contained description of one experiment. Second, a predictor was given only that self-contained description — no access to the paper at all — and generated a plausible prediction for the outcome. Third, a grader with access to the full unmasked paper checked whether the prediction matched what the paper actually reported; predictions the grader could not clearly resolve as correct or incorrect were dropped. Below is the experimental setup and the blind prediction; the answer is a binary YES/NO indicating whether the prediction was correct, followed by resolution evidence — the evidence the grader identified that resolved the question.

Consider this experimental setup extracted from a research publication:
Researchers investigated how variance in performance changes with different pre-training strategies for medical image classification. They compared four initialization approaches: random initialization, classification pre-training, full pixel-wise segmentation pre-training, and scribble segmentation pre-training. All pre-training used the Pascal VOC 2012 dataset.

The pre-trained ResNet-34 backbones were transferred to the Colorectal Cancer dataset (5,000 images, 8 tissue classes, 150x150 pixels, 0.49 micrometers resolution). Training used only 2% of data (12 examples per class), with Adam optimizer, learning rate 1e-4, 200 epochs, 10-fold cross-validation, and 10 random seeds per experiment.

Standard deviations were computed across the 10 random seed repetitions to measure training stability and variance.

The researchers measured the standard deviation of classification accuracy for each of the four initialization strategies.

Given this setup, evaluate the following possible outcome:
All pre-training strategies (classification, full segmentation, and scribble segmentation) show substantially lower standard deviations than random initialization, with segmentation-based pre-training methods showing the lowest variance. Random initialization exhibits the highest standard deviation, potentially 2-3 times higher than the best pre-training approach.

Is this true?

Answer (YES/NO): NO